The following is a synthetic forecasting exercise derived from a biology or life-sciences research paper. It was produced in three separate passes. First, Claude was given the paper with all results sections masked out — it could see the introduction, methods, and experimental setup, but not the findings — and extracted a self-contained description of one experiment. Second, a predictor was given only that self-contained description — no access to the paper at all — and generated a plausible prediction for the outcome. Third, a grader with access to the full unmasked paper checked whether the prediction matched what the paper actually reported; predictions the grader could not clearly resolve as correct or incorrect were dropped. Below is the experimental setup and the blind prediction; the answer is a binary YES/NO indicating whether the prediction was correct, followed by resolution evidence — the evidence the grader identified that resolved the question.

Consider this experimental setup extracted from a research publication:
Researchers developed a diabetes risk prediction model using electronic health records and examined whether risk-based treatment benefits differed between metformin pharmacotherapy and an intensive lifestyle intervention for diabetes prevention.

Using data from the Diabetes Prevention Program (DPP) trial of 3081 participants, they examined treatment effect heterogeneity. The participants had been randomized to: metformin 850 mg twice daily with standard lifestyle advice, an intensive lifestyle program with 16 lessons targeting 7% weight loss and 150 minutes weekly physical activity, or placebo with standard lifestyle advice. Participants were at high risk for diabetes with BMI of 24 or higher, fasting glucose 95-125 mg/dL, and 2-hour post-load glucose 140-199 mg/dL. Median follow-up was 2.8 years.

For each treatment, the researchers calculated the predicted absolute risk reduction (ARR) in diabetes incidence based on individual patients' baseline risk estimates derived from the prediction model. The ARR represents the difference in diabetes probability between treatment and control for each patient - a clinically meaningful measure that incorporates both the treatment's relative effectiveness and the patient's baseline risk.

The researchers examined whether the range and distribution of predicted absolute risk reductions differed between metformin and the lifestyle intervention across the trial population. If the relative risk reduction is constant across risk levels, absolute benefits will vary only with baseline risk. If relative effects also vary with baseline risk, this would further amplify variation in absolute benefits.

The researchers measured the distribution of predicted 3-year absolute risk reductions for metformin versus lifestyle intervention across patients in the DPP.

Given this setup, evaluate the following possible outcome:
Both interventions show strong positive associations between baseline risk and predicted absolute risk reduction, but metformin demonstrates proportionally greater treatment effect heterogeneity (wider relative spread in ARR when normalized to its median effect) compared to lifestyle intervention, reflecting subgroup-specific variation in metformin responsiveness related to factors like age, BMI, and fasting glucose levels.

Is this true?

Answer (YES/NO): YES